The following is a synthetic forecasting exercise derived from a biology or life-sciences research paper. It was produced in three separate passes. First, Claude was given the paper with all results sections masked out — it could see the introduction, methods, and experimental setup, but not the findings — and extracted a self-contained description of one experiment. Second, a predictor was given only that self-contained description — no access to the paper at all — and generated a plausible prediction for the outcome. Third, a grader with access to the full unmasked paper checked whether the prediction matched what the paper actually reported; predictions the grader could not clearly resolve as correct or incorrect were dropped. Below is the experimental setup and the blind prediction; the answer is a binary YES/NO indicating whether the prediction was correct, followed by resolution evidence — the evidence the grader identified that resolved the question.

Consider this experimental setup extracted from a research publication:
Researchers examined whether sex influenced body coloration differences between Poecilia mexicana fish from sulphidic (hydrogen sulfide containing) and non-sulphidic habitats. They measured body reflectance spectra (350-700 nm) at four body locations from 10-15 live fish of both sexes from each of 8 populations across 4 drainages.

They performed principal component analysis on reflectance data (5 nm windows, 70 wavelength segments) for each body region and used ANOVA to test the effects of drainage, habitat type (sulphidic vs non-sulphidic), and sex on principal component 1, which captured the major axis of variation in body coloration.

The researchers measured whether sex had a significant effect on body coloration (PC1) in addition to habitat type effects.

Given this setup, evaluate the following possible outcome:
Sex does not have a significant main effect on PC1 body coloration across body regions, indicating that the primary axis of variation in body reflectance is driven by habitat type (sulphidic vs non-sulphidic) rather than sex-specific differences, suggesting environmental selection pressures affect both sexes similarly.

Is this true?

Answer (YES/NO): YES